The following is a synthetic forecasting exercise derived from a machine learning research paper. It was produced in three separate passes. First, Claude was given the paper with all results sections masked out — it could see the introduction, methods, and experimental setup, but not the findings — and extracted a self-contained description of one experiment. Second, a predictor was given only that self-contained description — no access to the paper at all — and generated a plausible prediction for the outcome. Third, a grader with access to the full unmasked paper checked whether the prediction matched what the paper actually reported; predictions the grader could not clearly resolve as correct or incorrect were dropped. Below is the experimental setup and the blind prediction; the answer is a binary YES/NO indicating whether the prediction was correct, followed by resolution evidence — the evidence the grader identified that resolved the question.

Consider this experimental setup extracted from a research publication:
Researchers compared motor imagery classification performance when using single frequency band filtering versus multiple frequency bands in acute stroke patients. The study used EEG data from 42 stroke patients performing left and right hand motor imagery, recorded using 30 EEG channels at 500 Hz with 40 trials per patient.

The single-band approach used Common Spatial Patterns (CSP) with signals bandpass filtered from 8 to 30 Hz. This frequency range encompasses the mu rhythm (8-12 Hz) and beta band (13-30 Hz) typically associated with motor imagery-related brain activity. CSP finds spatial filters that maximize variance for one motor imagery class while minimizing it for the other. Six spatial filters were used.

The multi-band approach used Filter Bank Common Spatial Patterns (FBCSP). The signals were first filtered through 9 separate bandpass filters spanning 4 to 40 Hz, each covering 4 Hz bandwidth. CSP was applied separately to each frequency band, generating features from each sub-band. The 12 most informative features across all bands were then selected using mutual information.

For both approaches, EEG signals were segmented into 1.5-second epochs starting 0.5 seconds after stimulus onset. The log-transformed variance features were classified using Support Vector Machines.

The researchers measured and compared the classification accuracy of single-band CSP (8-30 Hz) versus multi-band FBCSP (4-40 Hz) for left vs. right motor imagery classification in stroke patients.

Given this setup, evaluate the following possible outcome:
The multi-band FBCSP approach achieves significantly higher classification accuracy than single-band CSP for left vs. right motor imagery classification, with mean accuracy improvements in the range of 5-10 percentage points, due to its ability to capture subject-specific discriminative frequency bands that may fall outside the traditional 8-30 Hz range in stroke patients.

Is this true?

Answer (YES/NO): NO